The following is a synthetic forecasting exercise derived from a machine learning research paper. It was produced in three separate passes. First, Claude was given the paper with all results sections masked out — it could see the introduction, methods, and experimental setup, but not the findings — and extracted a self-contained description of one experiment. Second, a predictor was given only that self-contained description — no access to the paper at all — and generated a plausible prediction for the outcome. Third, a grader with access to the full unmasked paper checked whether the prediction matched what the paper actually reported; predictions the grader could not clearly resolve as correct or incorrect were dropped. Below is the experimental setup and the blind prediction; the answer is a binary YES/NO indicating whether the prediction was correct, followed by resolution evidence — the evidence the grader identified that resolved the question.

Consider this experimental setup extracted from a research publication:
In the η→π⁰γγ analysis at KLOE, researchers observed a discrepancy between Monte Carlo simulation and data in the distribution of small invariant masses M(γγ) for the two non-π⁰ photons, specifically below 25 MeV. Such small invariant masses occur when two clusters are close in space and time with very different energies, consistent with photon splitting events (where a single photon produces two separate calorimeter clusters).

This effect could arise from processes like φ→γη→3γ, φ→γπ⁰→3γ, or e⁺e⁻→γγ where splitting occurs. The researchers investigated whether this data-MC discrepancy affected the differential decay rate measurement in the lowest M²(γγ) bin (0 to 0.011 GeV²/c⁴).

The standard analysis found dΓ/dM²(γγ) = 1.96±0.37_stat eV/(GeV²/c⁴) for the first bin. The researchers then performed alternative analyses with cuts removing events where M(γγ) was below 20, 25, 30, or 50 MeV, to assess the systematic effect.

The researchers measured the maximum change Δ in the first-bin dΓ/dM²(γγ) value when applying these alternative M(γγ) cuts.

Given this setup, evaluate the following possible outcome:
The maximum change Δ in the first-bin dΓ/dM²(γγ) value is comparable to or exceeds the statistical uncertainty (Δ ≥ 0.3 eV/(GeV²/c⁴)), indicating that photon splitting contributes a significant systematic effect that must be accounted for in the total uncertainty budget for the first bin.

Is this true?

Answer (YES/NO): NO